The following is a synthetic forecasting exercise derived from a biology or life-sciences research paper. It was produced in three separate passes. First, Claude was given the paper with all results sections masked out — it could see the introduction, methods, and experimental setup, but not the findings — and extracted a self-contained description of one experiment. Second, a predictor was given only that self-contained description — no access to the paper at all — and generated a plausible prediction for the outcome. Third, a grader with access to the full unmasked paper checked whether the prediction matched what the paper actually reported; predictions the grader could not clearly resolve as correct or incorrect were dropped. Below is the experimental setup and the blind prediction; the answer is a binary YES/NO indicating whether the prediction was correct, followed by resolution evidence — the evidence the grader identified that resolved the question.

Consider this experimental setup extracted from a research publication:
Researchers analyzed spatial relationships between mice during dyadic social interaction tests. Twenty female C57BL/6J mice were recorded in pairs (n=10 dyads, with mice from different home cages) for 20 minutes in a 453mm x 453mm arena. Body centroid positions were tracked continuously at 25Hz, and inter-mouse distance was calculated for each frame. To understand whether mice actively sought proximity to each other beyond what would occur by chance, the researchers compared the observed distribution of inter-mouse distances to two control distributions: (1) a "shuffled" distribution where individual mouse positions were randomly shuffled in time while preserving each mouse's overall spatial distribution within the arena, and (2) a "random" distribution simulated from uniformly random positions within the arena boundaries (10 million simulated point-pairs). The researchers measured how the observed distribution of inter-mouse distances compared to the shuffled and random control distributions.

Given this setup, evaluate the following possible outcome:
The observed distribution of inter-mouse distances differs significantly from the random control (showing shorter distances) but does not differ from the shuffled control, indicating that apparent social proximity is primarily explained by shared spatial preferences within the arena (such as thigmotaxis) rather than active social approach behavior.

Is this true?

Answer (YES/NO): NO